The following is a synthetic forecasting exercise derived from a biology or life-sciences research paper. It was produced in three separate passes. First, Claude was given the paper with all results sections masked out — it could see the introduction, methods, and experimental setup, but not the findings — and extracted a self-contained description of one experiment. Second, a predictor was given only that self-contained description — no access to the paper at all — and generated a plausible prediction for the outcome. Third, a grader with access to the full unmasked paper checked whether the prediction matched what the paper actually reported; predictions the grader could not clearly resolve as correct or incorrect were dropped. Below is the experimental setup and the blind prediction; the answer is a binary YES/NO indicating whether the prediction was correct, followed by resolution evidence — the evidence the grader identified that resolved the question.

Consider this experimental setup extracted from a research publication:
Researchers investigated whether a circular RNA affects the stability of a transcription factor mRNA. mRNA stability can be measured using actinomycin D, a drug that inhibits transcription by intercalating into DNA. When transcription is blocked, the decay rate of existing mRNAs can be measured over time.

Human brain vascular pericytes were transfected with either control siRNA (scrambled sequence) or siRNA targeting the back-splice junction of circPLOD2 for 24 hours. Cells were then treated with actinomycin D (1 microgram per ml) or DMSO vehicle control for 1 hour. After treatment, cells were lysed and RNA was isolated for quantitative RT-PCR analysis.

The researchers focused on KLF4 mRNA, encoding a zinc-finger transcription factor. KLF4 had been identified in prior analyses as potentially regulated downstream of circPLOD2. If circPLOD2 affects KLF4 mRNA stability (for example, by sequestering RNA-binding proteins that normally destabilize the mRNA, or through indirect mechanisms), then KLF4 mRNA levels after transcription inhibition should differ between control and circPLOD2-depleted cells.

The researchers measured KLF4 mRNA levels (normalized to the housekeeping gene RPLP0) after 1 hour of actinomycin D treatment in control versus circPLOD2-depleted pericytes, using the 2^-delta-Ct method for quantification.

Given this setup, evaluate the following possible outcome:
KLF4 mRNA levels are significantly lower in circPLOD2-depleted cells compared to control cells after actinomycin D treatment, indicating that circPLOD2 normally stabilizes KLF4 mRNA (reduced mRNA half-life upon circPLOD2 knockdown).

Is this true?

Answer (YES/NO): YES